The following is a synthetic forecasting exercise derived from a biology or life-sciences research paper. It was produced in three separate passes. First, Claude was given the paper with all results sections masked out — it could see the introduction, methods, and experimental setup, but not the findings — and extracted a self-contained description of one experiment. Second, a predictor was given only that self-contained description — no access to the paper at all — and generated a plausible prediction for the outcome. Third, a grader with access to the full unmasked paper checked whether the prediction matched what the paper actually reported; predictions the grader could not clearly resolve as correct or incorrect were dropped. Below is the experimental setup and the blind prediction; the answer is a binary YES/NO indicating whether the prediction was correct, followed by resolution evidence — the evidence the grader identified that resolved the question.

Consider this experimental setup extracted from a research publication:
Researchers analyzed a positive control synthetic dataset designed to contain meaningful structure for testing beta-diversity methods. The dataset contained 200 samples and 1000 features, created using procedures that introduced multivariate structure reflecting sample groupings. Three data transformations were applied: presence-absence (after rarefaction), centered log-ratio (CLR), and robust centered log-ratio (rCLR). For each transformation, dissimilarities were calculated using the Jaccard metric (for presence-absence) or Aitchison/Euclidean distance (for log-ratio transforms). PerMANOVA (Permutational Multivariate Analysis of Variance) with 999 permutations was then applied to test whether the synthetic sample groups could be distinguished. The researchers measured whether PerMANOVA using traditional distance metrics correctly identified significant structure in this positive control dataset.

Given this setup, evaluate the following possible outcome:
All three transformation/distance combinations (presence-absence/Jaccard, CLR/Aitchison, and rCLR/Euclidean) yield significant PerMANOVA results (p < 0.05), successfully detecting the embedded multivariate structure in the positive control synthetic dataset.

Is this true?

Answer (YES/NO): YES